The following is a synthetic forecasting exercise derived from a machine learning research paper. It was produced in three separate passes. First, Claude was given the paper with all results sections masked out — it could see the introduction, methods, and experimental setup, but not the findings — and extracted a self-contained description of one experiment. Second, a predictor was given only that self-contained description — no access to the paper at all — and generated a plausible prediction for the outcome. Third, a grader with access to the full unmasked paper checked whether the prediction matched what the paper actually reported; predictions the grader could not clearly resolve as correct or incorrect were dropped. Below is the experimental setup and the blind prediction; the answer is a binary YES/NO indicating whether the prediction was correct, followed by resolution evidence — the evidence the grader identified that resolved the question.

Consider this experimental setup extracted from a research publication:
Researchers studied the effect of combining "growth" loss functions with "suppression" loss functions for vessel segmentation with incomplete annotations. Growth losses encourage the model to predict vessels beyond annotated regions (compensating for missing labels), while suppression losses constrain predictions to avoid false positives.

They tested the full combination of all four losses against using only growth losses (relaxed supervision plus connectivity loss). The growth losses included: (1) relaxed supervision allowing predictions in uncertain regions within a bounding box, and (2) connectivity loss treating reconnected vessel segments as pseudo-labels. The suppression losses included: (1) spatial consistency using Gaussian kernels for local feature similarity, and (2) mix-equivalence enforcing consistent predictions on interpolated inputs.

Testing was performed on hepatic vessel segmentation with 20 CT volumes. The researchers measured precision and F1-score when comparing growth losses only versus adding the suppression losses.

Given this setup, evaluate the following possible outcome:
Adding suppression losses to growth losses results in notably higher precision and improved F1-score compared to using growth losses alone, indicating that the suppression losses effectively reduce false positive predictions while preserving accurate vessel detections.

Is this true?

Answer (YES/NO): NO